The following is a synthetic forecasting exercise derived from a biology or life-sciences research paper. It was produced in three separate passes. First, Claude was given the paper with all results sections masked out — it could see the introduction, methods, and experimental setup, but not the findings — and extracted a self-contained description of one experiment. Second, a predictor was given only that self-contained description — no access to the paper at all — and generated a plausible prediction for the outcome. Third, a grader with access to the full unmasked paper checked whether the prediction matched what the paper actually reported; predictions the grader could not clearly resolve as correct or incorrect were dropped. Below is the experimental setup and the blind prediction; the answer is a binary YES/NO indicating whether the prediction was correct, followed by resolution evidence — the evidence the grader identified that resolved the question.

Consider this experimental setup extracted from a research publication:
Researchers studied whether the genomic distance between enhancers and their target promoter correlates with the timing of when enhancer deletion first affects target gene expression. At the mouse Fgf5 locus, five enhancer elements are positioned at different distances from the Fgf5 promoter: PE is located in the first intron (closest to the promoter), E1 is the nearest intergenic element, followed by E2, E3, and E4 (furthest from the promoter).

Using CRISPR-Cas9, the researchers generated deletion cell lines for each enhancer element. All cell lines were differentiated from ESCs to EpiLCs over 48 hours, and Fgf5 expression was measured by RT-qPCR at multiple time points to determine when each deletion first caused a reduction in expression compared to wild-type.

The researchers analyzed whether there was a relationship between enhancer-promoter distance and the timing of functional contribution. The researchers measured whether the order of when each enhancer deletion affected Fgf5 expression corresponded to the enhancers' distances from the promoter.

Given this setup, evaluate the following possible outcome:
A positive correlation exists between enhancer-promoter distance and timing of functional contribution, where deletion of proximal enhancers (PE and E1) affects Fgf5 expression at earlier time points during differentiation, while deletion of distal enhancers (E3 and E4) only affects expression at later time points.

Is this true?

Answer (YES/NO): YES